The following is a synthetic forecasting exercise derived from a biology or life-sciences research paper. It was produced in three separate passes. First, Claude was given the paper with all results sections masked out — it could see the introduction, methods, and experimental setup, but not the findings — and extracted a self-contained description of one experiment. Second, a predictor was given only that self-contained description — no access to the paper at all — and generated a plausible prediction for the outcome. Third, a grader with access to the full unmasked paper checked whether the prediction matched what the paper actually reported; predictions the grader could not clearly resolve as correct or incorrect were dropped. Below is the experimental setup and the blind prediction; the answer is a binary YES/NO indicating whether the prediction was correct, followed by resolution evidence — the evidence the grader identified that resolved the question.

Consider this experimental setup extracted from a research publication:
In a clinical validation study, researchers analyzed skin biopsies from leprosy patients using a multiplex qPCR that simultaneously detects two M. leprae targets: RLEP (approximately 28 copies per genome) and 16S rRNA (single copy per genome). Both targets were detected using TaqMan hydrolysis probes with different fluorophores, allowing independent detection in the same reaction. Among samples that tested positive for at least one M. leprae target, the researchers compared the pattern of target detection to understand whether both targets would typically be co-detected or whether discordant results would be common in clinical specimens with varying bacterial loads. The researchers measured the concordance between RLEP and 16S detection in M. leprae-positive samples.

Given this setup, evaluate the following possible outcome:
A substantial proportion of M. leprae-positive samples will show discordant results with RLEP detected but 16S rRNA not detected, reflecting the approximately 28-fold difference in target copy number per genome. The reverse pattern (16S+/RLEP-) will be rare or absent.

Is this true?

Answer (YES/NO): NO